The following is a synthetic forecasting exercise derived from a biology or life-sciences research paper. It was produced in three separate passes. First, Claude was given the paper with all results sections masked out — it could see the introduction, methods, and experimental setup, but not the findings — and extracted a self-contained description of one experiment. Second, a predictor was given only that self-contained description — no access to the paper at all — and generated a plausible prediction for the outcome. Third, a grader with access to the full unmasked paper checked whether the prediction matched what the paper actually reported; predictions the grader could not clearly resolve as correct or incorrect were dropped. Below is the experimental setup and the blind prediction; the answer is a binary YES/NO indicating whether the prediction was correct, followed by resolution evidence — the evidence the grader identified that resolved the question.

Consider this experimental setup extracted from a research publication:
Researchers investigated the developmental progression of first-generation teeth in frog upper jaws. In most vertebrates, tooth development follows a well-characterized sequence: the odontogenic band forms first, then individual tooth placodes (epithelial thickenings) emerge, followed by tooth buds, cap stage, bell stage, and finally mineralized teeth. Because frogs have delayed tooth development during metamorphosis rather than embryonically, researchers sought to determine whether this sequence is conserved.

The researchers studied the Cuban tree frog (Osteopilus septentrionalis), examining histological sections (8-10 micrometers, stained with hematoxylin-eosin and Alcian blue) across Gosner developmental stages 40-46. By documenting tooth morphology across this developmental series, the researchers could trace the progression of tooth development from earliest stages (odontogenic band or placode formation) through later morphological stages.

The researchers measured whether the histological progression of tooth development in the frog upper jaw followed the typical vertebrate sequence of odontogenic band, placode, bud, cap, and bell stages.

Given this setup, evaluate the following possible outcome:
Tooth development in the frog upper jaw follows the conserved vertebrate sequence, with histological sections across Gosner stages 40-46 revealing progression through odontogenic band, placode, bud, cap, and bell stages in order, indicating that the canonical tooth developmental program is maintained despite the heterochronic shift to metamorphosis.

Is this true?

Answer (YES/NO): YES